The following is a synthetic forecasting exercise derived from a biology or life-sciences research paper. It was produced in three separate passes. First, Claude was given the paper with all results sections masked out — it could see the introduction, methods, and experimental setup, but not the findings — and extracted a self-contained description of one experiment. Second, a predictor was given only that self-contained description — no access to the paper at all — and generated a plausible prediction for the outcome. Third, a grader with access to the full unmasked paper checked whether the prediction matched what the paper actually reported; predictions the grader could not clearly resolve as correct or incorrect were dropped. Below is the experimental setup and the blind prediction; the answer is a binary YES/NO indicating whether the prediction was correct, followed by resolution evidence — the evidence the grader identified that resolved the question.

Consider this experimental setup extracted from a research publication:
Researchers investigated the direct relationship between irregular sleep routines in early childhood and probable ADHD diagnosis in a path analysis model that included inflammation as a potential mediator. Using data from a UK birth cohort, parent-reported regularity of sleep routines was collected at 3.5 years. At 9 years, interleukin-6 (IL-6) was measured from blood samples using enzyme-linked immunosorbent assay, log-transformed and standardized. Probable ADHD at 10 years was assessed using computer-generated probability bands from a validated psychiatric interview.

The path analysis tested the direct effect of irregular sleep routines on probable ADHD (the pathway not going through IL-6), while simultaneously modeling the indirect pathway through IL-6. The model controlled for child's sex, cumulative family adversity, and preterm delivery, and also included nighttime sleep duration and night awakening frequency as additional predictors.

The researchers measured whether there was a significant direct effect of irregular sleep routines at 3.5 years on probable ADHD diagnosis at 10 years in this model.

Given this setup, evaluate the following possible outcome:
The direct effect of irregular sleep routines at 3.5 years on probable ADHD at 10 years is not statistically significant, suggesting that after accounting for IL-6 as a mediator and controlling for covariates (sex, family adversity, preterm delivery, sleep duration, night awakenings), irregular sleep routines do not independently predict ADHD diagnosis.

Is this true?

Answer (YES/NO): YES